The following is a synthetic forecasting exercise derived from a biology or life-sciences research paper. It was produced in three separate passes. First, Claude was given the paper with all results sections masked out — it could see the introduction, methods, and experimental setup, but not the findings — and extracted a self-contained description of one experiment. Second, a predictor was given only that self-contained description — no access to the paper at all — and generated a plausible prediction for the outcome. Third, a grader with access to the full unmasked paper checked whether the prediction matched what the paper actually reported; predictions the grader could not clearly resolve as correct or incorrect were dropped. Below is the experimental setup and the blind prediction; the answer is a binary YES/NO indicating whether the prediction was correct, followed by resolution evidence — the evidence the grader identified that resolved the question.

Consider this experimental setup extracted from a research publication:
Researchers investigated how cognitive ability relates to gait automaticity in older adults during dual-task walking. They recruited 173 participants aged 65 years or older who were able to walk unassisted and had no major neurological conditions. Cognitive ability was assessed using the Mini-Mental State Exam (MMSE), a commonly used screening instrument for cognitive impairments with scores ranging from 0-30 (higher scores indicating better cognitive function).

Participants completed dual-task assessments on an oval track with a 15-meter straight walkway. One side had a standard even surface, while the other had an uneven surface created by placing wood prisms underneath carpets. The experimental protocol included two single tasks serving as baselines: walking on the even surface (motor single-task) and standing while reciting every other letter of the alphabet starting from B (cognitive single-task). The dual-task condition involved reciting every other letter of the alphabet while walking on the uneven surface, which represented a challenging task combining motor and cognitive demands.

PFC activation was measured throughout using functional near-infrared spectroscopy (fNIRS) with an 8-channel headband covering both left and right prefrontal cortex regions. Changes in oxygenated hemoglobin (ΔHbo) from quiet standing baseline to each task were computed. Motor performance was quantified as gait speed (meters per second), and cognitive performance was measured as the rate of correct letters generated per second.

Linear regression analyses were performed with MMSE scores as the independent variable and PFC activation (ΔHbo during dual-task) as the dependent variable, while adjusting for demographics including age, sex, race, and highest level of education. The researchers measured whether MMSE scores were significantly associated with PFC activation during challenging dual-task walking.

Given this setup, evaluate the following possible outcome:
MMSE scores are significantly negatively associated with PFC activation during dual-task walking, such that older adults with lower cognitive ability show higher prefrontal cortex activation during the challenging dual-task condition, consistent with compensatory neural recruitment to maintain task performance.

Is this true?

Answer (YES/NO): NO